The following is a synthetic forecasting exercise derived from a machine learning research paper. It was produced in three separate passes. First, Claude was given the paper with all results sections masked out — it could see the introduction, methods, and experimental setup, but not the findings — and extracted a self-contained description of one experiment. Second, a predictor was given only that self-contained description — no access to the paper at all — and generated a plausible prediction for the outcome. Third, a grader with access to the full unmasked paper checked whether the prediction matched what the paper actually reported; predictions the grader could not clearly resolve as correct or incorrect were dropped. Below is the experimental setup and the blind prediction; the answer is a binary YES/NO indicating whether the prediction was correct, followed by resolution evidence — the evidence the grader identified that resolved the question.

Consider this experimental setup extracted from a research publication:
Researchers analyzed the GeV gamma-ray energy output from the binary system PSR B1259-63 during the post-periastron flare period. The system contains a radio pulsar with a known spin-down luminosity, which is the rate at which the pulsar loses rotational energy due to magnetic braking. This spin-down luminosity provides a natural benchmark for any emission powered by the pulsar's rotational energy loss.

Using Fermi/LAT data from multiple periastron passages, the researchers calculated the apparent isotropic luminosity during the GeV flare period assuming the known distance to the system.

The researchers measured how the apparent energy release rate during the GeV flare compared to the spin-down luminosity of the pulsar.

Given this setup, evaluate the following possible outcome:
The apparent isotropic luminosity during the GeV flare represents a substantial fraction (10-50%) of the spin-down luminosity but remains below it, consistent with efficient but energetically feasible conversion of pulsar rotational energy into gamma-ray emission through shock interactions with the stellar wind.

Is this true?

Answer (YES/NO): NO